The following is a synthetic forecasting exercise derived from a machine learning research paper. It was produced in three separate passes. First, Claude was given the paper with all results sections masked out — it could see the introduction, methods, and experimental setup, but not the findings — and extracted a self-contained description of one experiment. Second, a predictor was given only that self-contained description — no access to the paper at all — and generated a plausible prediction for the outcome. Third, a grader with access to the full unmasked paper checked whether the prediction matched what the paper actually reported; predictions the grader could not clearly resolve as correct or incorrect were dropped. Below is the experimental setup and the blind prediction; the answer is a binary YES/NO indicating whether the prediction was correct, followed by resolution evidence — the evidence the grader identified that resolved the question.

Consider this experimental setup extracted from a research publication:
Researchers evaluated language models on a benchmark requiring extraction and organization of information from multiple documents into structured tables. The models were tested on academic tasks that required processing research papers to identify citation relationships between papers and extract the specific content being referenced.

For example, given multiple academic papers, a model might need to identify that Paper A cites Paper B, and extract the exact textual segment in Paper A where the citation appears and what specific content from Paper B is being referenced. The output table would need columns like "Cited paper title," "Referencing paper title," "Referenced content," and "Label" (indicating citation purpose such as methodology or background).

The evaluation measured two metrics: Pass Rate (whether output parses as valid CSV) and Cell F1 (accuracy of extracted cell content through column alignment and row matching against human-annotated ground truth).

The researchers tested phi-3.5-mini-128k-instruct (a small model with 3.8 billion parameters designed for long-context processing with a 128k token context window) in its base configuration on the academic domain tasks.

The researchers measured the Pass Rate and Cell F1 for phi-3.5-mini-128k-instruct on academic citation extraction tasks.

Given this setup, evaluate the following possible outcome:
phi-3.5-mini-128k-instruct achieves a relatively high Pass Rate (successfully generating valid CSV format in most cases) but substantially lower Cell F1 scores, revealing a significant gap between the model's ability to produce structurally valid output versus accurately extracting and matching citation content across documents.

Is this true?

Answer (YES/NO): YES